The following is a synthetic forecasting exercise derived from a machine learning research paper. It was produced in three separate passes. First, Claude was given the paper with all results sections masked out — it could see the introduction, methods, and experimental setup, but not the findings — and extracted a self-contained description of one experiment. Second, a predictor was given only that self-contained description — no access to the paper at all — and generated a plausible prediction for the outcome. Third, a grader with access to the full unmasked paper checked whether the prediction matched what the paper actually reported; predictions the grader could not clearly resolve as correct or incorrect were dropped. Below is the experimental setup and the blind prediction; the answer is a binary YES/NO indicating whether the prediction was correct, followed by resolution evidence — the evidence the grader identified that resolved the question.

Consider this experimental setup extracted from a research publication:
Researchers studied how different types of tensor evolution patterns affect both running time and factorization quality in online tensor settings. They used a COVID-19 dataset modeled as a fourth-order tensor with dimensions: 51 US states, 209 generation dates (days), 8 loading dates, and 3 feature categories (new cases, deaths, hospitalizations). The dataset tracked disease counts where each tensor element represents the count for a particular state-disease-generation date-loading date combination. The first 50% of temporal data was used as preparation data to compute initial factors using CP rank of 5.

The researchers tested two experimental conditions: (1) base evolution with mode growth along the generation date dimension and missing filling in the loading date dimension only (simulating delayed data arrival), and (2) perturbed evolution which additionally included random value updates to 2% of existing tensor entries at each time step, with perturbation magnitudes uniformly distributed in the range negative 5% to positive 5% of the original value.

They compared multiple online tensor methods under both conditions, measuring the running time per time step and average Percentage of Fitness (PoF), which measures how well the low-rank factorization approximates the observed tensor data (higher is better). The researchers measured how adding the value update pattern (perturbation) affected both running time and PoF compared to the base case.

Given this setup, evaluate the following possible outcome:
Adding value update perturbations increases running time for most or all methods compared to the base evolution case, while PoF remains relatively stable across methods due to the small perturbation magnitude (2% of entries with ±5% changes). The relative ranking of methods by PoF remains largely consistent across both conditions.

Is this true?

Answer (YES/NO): NO